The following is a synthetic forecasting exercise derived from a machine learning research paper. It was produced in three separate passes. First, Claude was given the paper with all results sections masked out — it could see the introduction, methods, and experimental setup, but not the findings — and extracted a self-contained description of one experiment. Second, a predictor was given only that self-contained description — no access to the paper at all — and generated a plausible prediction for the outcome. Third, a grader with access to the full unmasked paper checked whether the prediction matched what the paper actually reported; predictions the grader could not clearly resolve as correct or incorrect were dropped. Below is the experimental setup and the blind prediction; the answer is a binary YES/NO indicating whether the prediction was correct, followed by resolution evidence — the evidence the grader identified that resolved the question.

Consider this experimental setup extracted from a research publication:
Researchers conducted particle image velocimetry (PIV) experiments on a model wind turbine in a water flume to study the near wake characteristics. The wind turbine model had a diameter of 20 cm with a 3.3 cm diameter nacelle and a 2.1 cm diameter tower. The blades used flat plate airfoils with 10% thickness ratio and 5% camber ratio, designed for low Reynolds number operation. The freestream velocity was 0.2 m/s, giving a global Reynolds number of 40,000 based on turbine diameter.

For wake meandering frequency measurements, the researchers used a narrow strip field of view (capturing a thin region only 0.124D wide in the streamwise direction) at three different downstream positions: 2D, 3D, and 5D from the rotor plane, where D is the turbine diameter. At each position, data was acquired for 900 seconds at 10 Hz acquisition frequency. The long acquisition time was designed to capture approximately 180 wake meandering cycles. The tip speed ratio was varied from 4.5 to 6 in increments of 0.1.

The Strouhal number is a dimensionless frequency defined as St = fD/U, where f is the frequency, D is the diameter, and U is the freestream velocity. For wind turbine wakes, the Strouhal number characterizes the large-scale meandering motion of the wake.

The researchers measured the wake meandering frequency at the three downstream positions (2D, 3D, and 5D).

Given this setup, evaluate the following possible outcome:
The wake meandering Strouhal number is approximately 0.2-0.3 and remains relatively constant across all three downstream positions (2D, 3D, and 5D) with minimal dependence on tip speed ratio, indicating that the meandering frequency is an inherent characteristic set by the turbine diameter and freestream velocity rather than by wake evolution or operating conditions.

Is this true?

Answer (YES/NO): NO